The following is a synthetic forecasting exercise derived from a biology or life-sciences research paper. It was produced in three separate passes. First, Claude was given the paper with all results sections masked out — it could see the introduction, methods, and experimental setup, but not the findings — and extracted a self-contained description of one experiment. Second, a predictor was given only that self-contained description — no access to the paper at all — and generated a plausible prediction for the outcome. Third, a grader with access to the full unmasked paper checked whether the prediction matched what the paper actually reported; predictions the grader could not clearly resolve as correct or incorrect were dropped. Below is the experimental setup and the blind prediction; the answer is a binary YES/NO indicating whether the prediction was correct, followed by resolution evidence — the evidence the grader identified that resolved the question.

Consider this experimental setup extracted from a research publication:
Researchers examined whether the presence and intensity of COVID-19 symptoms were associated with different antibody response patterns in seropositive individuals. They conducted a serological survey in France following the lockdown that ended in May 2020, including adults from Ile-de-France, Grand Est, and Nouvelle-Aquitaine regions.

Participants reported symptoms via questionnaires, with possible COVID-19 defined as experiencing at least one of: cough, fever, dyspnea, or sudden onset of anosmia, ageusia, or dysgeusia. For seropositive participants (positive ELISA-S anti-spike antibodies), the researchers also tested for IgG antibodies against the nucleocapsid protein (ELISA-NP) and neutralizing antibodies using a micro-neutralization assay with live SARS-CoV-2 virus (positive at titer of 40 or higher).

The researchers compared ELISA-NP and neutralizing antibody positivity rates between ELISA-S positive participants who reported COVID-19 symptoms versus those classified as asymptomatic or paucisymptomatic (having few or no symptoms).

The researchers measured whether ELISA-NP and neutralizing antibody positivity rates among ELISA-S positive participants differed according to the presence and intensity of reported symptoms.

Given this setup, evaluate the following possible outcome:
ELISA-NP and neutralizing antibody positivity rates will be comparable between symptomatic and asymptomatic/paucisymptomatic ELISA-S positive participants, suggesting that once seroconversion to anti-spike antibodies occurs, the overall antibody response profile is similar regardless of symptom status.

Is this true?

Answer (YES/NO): NO